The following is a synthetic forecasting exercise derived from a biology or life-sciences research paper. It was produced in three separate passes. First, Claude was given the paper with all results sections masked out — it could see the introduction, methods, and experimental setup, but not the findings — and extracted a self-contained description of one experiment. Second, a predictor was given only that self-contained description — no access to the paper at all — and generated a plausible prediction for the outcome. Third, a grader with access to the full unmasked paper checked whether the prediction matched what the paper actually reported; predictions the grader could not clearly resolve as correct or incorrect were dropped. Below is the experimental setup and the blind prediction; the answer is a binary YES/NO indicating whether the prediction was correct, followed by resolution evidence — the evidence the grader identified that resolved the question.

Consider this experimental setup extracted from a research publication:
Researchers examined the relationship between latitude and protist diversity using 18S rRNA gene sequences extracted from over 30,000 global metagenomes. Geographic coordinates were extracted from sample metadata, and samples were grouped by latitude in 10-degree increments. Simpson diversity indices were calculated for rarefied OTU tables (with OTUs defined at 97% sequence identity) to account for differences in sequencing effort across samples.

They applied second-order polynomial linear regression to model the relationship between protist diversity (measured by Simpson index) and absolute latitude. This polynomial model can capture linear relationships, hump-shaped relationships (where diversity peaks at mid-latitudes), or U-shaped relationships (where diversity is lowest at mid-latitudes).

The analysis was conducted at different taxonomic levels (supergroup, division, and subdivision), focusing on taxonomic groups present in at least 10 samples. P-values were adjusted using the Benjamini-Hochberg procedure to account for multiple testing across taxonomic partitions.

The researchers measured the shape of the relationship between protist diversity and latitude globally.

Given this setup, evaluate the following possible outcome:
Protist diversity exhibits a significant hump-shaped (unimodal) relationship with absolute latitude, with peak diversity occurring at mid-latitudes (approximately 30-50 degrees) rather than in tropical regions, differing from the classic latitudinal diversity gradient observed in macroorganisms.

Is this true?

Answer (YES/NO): NO